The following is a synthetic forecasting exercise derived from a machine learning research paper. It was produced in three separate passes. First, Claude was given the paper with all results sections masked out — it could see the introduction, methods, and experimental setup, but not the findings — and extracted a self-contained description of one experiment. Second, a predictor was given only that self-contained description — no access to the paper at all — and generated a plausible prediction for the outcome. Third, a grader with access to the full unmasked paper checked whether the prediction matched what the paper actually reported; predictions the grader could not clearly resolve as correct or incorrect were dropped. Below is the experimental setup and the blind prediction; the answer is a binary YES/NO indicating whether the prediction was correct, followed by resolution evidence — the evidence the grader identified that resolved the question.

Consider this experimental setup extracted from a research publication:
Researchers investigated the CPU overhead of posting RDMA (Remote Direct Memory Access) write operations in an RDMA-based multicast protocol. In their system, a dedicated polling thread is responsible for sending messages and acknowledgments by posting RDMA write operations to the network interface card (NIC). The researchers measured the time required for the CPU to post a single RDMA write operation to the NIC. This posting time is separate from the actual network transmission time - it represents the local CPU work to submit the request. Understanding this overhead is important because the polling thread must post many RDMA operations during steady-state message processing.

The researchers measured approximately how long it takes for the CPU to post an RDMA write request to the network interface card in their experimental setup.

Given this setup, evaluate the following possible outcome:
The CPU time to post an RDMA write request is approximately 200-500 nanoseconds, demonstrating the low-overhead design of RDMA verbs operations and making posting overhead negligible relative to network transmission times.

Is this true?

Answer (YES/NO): NO